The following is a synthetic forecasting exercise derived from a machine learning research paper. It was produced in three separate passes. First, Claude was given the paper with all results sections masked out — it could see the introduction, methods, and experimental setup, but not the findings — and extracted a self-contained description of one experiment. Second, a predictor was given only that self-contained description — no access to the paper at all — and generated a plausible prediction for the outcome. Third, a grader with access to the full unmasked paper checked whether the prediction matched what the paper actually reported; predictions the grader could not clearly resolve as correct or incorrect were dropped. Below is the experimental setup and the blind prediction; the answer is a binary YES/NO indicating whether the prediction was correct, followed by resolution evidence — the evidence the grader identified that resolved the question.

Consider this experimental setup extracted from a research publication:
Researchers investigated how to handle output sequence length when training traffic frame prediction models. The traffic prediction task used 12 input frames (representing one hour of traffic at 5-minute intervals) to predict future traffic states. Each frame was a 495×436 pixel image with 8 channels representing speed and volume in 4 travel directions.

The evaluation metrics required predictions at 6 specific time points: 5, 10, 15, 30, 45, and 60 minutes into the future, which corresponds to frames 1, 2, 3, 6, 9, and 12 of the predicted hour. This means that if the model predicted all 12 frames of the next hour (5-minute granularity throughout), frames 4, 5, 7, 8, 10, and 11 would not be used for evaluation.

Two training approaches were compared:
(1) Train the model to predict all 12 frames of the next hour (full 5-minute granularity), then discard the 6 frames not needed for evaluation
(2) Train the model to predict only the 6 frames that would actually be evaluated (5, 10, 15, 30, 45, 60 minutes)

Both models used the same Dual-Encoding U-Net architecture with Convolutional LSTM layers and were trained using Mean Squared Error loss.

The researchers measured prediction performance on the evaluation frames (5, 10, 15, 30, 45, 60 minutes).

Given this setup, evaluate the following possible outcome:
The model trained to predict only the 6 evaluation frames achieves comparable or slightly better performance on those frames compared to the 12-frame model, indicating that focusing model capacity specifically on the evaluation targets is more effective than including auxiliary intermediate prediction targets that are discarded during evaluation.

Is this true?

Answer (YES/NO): YES